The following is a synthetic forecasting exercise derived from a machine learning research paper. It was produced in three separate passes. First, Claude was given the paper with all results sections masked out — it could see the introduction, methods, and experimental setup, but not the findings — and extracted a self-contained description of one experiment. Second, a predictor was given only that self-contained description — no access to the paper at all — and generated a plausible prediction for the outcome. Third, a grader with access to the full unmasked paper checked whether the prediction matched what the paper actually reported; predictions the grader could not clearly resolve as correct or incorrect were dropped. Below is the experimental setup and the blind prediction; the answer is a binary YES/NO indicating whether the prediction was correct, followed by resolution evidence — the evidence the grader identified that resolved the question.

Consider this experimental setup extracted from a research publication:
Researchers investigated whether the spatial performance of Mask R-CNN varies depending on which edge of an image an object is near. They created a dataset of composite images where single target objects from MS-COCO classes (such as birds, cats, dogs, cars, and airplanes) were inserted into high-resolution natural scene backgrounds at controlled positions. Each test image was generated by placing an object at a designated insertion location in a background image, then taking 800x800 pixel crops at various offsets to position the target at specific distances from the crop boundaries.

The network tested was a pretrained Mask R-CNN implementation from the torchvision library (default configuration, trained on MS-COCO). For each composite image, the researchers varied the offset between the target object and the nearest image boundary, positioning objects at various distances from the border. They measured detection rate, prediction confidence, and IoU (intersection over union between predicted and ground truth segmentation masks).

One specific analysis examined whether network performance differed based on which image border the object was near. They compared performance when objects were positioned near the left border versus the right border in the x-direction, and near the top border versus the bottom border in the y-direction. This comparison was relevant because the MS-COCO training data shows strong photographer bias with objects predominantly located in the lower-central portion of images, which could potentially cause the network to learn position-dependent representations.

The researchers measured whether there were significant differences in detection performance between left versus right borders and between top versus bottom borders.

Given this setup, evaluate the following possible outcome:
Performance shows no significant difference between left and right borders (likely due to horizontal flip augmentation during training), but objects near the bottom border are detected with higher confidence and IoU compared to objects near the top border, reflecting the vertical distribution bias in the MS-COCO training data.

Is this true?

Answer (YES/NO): NO